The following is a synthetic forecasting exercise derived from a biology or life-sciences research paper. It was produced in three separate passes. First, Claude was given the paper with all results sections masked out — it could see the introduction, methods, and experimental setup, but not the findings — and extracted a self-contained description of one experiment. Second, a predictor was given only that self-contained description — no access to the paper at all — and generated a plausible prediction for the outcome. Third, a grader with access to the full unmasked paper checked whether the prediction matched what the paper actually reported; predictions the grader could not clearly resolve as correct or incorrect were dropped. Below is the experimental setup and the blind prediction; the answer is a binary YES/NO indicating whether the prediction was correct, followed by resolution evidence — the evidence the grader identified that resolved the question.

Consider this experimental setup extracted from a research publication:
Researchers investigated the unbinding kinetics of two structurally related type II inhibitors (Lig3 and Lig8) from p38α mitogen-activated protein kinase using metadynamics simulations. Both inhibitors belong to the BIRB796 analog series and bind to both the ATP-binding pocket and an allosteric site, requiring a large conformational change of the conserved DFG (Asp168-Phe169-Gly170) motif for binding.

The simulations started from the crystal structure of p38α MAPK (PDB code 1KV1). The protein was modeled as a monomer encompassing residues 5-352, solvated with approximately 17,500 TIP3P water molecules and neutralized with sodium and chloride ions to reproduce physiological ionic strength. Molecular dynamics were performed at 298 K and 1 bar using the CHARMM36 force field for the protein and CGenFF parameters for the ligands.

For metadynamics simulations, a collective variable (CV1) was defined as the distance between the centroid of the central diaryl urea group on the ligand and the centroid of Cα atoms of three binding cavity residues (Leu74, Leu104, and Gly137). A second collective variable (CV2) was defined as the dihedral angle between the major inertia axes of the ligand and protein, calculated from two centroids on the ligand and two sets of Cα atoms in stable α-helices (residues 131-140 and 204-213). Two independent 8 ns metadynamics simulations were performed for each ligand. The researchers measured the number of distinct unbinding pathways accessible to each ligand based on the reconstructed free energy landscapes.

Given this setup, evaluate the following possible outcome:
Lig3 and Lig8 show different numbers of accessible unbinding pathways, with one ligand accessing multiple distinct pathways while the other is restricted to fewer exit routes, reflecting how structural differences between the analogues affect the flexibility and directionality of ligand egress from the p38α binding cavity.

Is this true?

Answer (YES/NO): YES